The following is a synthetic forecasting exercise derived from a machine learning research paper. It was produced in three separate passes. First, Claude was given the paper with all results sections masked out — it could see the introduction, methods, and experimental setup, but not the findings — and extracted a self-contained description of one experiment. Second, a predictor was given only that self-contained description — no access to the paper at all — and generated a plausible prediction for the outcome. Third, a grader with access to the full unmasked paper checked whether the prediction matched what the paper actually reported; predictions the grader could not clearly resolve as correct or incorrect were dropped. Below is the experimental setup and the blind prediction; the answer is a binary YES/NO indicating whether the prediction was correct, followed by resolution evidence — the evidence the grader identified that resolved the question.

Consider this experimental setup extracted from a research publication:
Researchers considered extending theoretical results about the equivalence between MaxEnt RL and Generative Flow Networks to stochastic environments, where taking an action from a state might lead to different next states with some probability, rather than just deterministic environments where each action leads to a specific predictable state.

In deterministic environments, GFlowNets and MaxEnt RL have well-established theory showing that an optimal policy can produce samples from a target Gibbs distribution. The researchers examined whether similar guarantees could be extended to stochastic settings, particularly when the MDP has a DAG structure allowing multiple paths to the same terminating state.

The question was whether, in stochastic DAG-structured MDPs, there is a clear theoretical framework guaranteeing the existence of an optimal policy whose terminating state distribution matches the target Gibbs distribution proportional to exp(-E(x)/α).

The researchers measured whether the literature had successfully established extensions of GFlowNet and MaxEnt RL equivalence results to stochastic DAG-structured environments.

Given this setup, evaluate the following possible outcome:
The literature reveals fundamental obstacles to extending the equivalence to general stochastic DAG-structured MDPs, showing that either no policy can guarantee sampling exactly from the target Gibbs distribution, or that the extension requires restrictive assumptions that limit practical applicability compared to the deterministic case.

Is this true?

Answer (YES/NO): YES